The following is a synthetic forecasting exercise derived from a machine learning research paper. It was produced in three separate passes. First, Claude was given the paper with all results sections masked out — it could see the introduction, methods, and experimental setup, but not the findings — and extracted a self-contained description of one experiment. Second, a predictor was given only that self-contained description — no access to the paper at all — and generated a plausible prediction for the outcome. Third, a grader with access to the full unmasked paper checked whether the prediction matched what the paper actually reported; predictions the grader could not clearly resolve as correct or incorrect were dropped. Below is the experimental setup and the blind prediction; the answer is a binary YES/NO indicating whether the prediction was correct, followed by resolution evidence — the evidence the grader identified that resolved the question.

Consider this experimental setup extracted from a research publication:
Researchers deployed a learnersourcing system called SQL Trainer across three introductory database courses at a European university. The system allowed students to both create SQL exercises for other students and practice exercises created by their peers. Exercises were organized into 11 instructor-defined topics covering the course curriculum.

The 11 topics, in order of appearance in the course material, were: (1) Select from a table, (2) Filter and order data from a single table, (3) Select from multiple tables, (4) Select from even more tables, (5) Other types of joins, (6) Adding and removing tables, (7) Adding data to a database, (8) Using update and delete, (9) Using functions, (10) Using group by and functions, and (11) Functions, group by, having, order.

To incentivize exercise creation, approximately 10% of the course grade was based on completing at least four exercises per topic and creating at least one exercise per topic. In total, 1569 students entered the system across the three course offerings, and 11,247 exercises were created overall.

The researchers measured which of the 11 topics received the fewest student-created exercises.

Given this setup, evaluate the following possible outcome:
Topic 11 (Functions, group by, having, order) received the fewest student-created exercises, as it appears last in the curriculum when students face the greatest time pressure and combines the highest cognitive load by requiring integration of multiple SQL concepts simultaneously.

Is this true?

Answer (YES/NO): NO